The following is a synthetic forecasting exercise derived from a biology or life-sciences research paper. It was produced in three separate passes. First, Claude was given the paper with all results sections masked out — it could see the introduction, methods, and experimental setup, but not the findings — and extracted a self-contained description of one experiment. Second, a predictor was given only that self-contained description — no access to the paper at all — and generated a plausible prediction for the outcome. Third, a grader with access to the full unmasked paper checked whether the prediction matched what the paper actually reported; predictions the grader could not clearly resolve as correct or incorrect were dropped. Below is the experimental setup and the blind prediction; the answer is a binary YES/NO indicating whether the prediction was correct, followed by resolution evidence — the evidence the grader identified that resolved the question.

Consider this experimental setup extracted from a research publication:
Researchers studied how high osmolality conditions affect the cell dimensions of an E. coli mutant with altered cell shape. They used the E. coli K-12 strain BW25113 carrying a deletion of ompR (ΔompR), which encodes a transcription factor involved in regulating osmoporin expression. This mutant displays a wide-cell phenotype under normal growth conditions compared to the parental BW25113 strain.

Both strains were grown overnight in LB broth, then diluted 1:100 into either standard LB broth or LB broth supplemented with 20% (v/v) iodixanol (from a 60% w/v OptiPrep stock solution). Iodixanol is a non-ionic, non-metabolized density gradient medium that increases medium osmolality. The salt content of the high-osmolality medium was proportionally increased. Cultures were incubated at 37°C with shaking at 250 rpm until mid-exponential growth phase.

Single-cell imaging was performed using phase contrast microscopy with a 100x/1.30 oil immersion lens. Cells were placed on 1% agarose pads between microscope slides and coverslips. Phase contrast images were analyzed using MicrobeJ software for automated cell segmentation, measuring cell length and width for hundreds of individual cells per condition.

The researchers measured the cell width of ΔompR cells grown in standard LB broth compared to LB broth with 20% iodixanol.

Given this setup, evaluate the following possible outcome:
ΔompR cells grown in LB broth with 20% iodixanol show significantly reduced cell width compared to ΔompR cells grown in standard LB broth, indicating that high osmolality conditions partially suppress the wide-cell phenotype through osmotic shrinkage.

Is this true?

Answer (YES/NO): YES